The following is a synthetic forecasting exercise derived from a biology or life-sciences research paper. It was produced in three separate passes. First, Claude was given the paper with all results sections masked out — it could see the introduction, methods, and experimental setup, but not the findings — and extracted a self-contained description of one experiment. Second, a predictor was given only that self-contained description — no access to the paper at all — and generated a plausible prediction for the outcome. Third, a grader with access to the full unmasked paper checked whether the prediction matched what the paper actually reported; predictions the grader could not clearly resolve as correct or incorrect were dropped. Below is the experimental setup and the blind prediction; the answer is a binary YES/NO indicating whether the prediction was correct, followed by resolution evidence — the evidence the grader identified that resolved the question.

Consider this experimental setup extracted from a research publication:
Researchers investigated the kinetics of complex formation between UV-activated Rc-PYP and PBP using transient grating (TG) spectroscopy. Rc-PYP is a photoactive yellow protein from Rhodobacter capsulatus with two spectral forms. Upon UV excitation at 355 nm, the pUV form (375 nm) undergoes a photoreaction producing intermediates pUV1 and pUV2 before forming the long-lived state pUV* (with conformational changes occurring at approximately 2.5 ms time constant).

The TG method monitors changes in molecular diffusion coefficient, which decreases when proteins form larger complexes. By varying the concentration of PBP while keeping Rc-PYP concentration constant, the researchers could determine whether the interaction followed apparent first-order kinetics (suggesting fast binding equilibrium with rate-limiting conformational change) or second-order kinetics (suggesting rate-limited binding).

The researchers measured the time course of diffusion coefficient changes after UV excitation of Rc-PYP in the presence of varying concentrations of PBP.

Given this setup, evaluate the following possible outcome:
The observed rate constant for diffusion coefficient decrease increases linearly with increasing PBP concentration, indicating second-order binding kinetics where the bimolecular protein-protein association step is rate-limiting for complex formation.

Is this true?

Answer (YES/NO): YES